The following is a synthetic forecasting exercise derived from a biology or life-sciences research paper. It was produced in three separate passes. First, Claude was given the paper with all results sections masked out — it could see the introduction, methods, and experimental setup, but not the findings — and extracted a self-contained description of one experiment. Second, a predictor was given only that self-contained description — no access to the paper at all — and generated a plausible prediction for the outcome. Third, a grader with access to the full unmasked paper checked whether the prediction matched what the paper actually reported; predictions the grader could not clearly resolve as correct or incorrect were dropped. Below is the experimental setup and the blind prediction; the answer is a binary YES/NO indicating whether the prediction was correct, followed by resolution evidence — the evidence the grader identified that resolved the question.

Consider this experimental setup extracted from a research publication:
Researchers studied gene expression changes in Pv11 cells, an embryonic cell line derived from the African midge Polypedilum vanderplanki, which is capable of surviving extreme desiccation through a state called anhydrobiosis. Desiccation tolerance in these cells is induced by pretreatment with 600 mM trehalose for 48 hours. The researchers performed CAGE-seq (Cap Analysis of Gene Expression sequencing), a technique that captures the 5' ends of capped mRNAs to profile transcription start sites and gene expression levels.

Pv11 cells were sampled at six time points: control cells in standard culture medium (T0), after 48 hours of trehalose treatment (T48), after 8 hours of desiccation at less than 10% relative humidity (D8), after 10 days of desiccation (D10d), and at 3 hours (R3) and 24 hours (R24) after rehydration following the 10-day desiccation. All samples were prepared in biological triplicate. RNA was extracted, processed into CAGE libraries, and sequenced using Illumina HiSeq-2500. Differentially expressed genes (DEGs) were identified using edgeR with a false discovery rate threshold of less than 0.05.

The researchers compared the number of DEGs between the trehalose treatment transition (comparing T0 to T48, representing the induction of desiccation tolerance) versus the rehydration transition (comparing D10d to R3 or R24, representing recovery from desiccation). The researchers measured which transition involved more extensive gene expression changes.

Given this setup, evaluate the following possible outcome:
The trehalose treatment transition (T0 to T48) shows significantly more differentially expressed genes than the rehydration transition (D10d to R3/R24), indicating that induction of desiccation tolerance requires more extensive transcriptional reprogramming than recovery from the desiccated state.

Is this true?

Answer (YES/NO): YES